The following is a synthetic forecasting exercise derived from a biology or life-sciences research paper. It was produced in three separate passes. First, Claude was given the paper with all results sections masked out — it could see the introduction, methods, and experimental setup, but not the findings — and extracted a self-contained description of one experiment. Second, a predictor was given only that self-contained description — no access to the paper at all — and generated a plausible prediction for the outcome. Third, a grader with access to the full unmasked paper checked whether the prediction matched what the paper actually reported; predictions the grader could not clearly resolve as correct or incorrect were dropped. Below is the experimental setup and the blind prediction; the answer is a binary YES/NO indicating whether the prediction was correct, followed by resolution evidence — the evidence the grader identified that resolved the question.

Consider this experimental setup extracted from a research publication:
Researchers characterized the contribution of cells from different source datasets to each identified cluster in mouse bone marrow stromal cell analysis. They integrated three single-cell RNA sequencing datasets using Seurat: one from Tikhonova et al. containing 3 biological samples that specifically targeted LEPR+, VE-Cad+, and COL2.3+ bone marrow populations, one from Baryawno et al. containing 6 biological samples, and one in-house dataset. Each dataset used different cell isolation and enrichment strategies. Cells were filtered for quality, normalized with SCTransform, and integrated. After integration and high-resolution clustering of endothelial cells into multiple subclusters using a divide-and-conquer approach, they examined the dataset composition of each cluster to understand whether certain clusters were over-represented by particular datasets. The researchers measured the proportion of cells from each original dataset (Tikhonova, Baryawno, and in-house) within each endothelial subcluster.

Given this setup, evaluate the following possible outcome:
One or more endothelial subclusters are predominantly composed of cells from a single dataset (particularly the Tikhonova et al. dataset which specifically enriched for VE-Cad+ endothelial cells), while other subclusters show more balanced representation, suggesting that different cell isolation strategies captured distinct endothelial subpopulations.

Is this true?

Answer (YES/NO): NO